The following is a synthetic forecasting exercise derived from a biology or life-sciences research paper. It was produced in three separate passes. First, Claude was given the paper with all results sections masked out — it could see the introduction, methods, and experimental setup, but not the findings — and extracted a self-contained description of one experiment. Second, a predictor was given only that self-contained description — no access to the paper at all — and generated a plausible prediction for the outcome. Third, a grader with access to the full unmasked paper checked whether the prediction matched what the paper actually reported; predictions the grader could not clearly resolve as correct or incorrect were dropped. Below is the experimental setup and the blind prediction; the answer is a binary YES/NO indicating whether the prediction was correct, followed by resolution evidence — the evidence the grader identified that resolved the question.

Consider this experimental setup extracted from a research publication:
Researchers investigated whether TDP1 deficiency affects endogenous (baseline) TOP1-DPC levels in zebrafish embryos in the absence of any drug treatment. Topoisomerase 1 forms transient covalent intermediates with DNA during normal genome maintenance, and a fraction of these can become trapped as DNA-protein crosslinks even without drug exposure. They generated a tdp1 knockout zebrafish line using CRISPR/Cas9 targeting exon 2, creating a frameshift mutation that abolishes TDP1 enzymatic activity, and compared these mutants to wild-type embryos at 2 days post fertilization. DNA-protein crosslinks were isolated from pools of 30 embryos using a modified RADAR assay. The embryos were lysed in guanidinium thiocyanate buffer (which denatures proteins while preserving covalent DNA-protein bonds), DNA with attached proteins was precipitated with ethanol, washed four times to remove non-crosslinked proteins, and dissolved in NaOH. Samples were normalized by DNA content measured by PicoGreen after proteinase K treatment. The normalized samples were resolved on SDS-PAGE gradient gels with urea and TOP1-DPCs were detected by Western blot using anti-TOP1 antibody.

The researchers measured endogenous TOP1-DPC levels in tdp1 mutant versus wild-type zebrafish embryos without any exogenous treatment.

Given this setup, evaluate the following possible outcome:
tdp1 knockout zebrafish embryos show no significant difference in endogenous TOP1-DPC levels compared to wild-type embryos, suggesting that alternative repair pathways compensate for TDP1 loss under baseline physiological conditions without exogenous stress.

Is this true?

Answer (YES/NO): NO